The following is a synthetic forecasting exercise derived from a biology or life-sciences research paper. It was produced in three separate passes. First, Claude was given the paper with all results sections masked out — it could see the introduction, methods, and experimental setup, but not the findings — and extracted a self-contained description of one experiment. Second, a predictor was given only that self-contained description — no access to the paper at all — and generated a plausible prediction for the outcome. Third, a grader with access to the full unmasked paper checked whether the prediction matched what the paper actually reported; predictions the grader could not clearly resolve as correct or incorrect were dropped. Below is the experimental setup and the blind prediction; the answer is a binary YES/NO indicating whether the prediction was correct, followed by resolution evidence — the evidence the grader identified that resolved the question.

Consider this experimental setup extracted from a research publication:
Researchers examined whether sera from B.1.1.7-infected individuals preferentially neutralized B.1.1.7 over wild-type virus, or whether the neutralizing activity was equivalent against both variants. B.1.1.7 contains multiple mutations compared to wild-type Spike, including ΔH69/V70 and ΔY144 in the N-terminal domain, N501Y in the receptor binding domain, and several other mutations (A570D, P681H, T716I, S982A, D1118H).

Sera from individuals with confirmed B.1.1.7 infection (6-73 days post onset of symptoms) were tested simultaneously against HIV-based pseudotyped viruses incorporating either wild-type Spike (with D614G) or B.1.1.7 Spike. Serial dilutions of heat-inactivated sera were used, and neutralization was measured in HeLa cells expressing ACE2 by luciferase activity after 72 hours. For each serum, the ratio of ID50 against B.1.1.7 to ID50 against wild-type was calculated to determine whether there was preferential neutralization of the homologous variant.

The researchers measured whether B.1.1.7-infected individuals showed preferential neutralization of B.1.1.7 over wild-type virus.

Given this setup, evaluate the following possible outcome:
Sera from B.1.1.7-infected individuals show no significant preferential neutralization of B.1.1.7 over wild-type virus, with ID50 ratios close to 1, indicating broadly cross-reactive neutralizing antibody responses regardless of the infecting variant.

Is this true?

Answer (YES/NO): NO